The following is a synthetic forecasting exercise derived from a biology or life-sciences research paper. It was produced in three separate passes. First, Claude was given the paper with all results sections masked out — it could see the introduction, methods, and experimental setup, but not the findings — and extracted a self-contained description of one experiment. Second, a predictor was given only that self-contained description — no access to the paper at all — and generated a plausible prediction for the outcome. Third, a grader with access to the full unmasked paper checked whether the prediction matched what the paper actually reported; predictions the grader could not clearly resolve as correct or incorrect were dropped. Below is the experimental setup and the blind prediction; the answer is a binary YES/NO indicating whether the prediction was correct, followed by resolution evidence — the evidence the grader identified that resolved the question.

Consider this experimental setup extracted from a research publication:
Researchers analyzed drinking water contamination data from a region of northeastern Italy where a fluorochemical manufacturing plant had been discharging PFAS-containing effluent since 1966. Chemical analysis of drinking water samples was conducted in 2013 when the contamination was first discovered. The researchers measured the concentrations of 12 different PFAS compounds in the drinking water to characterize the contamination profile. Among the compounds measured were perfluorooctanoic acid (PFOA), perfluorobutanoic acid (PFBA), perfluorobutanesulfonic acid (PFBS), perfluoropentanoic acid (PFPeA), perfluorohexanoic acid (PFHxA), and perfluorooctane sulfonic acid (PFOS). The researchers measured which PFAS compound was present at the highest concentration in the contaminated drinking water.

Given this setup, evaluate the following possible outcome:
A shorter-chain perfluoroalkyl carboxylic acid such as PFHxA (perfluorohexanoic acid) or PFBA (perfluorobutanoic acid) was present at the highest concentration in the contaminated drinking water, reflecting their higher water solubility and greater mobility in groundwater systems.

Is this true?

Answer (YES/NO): NO